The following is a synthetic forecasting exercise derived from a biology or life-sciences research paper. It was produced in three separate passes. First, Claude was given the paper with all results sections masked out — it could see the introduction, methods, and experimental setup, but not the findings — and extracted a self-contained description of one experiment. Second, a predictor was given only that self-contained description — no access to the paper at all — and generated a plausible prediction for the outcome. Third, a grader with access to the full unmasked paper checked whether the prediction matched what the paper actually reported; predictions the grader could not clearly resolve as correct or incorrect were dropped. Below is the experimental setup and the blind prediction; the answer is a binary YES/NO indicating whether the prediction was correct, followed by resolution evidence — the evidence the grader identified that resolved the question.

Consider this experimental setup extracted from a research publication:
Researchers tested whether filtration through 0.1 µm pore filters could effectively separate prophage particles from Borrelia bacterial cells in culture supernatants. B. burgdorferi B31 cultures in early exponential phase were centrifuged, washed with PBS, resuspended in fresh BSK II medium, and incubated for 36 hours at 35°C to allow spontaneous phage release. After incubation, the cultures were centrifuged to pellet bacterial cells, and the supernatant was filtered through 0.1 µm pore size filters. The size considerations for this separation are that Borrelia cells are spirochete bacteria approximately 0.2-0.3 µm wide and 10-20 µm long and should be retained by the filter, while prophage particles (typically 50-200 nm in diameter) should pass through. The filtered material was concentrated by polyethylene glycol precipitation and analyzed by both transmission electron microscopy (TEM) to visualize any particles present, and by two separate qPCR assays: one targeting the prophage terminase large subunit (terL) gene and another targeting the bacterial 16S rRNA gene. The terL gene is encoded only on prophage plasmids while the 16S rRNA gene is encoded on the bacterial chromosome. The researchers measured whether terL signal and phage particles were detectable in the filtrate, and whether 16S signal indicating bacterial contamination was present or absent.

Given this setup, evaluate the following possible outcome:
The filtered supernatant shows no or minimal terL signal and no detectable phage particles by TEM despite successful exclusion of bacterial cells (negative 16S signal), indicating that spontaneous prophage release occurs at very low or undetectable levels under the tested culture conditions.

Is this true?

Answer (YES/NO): NO